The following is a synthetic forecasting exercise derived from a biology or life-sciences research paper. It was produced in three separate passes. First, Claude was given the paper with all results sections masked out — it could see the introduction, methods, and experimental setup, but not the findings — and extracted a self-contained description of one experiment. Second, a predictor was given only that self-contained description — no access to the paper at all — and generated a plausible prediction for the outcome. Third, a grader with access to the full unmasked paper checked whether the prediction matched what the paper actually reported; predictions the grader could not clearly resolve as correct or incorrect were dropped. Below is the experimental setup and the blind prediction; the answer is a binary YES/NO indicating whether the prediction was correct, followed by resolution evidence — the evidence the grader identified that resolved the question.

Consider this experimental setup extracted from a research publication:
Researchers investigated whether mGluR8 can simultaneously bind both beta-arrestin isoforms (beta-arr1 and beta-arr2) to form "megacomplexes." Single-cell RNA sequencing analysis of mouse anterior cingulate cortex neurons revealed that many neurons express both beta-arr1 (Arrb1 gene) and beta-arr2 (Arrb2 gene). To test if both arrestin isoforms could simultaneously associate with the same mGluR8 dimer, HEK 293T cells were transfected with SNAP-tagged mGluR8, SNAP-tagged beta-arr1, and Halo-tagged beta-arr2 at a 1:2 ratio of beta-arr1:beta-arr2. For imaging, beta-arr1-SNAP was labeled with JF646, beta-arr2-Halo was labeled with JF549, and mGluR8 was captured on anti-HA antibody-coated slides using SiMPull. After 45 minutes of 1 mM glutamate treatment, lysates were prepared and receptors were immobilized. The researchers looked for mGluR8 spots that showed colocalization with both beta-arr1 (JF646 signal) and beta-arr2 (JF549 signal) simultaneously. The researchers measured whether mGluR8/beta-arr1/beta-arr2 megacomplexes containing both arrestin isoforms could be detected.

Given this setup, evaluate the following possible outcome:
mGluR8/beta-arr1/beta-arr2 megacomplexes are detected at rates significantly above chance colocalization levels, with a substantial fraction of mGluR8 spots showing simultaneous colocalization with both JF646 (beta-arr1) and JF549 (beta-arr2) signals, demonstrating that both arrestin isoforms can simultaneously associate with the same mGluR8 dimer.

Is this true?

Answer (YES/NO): YES